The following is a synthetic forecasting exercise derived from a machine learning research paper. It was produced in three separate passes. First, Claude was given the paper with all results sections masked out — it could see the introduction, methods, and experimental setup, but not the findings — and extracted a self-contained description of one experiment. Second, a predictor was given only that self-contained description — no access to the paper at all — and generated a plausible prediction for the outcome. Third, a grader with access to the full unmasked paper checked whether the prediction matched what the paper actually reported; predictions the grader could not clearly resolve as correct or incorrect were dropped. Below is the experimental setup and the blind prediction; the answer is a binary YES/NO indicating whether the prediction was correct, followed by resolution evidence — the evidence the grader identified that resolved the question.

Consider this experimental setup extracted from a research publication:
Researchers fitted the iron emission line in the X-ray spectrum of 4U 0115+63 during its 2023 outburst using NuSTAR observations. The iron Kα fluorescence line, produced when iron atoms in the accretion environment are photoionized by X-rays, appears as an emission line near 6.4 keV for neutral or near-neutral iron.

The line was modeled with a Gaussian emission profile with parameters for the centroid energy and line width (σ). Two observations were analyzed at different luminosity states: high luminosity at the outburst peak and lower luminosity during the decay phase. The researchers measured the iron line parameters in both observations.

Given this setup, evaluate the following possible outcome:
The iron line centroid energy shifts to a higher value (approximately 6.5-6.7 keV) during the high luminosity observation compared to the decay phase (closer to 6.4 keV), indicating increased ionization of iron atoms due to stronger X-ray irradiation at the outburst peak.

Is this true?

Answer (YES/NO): NO